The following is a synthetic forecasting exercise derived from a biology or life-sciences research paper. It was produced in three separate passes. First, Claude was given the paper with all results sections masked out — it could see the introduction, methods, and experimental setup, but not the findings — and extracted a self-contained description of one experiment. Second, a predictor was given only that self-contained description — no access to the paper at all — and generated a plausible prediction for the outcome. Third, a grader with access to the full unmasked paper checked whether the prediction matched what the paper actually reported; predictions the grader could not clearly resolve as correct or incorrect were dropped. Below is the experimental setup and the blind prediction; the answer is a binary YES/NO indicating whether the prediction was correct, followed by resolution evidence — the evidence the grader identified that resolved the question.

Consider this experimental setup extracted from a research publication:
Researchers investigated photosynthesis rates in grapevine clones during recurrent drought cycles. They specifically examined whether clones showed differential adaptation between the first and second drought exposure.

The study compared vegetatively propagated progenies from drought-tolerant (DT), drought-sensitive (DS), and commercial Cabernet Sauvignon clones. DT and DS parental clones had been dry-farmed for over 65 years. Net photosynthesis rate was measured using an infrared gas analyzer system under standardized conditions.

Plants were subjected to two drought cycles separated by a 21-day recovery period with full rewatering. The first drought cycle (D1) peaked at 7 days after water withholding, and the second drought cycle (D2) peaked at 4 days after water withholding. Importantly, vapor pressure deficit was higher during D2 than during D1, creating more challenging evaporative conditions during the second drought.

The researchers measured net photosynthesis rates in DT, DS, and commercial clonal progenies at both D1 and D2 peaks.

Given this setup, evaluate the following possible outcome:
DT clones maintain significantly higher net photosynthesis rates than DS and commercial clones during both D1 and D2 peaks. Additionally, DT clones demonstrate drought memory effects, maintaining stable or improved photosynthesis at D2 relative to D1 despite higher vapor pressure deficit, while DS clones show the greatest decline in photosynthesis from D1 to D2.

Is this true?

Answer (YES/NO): NO